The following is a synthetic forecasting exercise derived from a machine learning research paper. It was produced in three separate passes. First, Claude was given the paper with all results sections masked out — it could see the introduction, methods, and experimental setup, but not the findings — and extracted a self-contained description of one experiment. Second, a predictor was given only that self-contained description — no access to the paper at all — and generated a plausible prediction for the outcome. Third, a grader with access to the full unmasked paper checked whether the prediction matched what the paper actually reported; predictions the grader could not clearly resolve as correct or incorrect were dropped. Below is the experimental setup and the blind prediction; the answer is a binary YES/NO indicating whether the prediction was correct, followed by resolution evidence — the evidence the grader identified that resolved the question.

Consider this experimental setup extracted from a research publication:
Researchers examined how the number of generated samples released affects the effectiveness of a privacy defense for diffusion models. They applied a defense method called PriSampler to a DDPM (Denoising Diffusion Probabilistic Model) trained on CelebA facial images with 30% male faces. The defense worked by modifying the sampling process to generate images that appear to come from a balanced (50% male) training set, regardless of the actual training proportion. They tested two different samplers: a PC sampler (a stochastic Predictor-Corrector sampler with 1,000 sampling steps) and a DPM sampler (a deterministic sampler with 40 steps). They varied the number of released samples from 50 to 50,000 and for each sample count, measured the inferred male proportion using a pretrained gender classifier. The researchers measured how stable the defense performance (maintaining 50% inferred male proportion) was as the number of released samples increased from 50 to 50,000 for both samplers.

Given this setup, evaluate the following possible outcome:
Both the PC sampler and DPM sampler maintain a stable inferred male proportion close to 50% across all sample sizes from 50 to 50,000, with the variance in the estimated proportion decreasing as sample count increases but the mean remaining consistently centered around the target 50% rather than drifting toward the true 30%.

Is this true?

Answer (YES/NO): YES